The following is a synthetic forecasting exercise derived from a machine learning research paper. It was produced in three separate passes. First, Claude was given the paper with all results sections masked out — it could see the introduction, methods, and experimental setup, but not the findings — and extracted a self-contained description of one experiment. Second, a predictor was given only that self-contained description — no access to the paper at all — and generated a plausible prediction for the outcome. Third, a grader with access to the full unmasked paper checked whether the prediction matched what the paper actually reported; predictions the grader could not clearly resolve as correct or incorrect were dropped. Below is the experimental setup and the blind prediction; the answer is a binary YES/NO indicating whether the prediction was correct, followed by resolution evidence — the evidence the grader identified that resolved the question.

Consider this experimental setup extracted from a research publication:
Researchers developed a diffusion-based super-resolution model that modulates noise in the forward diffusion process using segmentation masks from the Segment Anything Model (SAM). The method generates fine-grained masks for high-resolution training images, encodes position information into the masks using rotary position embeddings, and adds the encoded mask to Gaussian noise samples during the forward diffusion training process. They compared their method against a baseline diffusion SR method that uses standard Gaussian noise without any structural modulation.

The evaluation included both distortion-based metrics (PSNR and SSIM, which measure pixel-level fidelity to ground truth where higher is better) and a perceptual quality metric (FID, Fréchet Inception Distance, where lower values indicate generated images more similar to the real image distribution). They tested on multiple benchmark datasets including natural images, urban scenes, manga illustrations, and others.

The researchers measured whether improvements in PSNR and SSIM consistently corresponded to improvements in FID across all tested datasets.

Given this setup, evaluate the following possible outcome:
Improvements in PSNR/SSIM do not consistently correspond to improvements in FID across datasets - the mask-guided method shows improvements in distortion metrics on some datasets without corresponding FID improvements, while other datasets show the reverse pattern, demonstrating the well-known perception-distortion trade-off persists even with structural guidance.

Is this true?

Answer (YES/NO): NO